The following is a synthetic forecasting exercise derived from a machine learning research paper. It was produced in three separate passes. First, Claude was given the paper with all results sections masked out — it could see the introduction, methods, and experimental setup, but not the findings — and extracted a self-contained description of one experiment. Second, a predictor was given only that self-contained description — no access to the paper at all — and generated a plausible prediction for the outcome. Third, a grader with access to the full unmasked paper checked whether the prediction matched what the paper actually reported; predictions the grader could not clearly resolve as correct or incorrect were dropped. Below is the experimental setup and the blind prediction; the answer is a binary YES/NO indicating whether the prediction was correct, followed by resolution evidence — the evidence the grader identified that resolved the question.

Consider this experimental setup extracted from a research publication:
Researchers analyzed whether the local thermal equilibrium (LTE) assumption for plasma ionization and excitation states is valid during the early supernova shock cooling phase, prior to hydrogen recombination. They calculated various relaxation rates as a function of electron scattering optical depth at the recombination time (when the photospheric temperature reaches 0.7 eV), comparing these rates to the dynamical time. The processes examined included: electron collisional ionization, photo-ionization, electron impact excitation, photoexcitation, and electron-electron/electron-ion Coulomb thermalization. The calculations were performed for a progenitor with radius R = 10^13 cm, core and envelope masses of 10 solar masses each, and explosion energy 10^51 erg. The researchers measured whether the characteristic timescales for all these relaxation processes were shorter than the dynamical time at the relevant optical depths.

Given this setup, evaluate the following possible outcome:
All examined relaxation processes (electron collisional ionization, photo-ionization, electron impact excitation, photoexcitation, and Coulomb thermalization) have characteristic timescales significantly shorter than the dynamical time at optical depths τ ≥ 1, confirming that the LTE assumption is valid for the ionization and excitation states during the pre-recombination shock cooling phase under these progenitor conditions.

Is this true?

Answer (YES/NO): NO